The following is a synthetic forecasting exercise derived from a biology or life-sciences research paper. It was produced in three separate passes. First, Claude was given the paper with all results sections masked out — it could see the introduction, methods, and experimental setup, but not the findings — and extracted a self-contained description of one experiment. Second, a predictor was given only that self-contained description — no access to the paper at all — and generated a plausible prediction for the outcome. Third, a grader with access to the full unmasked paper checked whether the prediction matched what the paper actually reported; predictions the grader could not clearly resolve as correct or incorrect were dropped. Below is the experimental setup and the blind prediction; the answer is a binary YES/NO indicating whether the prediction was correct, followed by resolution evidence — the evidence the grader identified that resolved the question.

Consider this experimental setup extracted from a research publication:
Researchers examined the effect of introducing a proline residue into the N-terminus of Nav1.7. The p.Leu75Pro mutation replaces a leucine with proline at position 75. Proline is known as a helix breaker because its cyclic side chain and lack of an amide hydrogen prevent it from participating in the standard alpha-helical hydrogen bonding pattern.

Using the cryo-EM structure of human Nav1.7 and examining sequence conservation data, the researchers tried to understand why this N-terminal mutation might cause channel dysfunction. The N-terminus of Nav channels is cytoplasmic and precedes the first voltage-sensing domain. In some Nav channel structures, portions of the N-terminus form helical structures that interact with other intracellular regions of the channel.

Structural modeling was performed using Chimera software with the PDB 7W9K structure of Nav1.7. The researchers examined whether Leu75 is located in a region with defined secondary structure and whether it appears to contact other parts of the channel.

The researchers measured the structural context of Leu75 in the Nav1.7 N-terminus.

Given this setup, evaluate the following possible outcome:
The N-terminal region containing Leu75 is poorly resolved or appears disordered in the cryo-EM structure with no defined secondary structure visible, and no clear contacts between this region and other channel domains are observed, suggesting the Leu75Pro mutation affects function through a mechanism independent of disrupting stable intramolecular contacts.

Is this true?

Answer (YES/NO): NO